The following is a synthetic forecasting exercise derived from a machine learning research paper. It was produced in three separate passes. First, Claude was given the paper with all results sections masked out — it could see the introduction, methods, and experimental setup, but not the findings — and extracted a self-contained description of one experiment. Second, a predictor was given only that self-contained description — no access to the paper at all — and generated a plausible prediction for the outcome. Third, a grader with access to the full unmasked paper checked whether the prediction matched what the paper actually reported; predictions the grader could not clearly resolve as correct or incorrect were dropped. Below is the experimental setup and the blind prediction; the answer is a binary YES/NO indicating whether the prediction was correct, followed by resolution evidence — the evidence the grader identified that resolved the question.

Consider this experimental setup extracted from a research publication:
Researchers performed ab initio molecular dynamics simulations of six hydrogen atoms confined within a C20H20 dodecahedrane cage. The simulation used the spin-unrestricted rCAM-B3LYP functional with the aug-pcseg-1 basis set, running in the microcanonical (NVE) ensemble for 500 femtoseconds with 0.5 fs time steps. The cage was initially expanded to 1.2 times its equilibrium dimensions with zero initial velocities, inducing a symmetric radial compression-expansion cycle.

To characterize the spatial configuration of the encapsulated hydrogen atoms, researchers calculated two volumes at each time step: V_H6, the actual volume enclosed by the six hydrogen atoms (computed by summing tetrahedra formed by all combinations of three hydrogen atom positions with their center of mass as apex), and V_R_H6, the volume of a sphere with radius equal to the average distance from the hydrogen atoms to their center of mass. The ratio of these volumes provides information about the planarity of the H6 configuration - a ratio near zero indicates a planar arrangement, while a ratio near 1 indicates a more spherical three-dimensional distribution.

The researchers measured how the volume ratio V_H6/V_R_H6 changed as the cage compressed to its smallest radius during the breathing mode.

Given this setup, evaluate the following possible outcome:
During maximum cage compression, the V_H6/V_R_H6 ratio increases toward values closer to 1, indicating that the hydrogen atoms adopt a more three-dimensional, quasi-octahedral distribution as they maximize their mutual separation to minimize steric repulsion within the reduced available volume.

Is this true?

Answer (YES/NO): YES